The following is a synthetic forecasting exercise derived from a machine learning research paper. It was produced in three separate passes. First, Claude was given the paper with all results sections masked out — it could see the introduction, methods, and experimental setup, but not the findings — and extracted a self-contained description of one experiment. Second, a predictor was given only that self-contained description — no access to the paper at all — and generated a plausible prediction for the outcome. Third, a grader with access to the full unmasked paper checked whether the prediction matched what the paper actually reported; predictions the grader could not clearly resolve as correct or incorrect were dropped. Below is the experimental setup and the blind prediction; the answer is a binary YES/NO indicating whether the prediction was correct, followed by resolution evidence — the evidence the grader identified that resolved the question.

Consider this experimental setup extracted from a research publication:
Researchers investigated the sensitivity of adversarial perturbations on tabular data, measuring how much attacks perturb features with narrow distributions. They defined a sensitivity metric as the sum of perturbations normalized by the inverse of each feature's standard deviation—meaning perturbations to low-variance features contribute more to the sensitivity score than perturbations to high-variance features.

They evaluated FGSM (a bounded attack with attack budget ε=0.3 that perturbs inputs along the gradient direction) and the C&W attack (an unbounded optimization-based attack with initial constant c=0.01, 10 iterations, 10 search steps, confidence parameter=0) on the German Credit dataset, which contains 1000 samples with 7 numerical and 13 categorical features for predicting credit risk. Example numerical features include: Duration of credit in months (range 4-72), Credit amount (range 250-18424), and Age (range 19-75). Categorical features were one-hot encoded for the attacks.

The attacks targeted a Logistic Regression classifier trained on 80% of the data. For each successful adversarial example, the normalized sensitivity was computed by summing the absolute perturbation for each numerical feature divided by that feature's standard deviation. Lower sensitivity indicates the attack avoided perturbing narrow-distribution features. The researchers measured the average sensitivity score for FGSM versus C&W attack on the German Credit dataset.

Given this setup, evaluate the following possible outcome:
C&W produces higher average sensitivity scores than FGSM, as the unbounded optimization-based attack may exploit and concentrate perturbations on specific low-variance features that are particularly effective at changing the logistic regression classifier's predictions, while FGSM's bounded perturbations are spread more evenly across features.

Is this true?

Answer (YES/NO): NO